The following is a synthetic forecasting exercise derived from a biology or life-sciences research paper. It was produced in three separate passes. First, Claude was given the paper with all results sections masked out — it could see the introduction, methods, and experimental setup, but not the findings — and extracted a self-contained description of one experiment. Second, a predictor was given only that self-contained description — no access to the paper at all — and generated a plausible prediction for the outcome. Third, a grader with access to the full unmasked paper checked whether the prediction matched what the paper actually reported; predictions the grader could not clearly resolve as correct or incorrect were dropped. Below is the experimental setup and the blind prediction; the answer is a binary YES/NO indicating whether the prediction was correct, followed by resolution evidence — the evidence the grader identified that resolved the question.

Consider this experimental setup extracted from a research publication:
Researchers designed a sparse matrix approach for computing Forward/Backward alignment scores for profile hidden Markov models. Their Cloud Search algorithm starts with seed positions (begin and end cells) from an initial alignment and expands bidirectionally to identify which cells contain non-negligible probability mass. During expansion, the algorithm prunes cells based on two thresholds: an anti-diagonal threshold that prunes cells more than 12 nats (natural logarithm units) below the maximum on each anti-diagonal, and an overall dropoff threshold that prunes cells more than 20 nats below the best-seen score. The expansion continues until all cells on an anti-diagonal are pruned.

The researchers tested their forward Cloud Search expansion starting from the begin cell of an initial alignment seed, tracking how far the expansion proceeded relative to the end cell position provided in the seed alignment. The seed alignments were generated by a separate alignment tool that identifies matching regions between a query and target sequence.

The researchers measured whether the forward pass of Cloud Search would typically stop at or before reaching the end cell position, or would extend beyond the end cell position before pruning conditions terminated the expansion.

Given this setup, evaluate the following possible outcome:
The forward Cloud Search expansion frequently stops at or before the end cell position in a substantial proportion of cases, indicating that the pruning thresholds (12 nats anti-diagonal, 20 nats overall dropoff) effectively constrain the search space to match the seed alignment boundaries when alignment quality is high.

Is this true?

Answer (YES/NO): NO